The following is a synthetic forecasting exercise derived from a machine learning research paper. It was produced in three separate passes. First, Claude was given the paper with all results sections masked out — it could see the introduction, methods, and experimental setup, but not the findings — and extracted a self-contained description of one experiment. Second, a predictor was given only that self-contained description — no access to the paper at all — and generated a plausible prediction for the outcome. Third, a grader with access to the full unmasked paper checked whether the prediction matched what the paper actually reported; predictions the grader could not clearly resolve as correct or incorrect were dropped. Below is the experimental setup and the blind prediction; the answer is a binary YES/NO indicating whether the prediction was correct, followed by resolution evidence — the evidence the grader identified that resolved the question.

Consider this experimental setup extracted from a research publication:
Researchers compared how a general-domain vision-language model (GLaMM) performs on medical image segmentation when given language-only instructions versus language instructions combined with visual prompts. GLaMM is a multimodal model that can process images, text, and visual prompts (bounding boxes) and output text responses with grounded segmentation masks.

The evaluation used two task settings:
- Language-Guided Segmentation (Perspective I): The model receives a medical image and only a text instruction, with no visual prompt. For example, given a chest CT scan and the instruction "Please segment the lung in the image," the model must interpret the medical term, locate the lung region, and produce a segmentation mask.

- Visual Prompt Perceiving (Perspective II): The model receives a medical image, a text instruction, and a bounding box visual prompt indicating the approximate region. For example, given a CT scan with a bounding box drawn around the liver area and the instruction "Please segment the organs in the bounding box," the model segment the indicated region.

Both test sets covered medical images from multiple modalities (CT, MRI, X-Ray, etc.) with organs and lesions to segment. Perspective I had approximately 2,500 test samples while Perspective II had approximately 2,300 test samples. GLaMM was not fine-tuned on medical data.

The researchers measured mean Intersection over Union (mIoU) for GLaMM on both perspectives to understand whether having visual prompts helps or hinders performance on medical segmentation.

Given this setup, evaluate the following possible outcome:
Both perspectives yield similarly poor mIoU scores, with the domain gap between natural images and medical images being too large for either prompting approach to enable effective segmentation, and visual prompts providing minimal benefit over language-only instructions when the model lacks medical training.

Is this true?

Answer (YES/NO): NO